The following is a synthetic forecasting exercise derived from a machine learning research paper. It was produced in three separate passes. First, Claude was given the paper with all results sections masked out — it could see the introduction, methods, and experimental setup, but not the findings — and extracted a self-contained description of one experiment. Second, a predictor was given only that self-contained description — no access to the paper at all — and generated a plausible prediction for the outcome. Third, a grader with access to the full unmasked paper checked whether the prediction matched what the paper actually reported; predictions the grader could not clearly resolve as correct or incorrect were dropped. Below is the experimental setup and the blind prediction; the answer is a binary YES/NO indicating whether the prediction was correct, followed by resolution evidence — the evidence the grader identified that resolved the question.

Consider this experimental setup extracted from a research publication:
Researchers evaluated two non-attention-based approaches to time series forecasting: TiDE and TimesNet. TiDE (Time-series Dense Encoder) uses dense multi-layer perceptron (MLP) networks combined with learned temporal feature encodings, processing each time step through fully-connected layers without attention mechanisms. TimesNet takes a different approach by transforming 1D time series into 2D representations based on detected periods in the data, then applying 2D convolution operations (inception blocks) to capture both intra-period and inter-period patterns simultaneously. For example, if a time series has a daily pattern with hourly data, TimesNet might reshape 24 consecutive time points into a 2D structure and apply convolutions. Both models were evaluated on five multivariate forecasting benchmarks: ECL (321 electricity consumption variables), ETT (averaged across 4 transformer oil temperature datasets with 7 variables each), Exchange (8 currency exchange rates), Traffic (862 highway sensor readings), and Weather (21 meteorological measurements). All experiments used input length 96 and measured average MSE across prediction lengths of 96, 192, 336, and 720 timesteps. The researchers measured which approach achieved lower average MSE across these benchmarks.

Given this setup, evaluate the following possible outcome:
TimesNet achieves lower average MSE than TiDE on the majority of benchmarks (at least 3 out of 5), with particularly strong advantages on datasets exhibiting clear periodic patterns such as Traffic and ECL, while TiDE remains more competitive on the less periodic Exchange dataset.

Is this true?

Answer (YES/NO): NO